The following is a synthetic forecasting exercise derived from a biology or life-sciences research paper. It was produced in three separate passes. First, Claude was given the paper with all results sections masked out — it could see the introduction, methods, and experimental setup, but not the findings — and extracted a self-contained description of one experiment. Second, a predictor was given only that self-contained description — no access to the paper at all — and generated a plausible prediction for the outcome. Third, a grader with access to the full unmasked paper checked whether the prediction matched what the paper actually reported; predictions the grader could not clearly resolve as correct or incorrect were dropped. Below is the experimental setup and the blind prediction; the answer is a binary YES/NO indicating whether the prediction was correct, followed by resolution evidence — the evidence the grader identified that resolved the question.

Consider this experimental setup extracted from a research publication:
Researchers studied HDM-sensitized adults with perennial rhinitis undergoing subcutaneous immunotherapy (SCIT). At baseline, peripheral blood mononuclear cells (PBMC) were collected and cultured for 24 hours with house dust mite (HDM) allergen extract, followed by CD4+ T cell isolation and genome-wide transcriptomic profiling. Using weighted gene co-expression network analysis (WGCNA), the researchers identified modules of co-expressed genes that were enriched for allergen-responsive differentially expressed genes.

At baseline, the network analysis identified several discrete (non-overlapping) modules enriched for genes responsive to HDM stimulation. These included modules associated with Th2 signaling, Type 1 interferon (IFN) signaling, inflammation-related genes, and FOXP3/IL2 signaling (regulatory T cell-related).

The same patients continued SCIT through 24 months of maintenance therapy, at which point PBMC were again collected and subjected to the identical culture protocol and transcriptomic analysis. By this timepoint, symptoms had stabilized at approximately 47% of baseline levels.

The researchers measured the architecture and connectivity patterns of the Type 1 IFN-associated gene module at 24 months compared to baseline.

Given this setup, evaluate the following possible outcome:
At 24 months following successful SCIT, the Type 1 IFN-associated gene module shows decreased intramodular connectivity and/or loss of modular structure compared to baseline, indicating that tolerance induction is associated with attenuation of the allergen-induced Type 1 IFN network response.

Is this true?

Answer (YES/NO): NO